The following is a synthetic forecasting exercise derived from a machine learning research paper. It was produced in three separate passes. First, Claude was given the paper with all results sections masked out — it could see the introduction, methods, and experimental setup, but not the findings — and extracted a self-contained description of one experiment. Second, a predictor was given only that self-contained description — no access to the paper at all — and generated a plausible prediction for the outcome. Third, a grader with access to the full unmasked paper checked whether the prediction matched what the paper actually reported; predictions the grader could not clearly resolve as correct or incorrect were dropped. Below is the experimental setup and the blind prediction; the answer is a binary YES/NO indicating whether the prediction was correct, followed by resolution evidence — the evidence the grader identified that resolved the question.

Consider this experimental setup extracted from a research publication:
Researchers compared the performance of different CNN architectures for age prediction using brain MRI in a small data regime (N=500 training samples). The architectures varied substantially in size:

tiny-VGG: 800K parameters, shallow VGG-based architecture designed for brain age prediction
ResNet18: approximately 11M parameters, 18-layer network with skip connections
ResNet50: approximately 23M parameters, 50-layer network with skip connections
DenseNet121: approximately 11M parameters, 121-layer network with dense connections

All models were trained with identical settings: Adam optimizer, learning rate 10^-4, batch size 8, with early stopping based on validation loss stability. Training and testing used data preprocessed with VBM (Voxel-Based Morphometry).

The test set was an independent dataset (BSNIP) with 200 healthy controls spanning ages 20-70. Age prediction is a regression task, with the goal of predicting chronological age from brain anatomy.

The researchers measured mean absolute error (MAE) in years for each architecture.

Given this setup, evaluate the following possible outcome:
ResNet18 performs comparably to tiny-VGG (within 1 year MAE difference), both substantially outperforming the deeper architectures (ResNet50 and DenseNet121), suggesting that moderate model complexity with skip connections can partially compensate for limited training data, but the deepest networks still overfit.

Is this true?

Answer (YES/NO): NO